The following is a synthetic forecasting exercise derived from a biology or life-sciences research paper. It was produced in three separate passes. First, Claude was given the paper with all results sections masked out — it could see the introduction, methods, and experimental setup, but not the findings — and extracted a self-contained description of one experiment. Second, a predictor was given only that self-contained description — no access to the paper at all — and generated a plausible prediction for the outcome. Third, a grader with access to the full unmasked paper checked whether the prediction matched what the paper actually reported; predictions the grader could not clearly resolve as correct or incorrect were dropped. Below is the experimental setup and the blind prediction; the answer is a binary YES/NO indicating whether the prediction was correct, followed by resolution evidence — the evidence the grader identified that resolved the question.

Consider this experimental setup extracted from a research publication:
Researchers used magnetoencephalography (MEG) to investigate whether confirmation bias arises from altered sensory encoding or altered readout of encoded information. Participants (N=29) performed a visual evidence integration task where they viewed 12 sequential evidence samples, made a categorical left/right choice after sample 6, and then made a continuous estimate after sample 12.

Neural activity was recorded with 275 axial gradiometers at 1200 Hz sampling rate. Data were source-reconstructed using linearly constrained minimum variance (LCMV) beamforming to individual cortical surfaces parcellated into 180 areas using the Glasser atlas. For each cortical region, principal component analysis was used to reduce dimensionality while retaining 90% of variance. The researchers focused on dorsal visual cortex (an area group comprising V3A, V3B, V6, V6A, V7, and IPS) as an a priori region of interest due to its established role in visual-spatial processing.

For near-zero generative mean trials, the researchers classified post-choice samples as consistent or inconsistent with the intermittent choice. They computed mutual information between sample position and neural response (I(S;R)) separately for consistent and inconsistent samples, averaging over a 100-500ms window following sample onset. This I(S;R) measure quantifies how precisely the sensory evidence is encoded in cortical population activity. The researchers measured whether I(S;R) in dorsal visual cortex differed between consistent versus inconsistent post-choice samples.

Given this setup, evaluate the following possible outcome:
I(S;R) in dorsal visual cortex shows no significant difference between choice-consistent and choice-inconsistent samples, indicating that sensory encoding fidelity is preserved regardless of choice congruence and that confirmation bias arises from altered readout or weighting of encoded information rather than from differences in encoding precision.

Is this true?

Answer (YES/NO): YES